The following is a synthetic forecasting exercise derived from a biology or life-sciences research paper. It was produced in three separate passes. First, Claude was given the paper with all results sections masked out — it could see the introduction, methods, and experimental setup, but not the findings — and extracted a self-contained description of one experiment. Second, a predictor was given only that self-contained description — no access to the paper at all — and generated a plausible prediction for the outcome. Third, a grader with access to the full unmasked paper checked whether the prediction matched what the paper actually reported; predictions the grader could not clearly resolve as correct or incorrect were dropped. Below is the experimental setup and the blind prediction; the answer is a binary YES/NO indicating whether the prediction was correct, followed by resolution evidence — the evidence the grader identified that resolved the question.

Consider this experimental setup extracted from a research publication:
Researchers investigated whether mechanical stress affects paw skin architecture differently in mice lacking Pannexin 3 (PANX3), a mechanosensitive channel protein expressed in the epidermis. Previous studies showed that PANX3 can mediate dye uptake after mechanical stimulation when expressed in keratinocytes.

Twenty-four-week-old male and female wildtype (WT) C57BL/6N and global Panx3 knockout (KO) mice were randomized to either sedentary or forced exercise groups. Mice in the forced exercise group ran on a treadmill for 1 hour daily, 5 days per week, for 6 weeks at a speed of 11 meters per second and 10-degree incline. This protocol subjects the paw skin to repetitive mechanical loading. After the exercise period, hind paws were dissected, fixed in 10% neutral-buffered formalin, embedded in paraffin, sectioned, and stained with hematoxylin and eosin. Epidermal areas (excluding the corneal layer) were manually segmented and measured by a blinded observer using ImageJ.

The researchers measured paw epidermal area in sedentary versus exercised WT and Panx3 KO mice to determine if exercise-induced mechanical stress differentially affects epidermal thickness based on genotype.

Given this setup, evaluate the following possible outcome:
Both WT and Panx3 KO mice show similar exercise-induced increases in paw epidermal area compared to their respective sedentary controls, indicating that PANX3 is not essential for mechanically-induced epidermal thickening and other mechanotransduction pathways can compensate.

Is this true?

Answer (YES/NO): NO